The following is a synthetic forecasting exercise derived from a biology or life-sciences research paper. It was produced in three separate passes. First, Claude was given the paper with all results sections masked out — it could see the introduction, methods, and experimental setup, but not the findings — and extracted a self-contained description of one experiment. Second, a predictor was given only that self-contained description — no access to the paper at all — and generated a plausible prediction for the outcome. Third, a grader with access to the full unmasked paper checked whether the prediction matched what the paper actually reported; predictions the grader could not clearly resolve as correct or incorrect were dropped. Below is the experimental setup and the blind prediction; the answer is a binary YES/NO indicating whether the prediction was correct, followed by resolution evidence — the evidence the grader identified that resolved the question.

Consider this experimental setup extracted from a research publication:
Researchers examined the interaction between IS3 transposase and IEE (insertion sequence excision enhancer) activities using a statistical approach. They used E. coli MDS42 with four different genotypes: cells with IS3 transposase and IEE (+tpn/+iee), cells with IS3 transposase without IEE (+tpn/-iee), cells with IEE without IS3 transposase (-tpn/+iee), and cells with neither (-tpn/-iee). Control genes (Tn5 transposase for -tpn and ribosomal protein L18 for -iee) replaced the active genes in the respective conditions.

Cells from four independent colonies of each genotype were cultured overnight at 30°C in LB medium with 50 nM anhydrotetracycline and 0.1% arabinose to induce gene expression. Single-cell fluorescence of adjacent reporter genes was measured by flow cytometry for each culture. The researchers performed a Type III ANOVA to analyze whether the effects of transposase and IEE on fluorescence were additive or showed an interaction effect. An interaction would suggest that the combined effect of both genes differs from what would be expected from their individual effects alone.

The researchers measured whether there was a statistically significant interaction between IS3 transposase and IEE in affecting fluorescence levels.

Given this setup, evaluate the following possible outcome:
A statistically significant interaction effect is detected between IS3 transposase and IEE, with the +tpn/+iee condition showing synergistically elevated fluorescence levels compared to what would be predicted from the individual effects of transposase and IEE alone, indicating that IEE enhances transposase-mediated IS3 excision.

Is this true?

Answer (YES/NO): YES